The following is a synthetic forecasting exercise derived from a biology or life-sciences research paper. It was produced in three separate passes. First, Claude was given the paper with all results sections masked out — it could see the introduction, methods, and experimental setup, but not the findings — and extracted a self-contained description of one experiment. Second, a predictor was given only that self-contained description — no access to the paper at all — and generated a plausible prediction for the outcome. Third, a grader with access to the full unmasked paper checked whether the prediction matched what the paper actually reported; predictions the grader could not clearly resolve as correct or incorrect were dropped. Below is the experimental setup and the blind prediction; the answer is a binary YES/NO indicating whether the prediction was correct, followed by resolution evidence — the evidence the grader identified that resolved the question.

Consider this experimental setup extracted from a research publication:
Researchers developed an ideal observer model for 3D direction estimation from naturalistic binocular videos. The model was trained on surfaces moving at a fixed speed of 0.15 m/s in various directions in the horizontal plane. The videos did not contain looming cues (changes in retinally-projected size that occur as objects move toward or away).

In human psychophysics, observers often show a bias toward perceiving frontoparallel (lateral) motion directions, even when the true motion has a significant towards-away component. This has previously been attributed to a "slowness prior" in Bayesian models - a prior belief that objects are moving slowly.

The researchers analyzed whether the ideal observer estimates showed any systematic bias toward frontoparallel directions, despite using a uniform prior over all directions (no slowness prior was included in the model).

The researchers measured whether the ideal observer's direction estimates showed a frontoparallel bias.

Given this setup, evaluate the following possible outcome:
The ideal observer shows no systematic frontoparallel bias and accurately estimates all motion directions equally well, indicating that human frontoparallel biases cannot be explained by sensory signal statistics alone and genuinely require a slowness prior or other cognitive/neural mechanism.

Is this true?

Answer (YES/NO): NO